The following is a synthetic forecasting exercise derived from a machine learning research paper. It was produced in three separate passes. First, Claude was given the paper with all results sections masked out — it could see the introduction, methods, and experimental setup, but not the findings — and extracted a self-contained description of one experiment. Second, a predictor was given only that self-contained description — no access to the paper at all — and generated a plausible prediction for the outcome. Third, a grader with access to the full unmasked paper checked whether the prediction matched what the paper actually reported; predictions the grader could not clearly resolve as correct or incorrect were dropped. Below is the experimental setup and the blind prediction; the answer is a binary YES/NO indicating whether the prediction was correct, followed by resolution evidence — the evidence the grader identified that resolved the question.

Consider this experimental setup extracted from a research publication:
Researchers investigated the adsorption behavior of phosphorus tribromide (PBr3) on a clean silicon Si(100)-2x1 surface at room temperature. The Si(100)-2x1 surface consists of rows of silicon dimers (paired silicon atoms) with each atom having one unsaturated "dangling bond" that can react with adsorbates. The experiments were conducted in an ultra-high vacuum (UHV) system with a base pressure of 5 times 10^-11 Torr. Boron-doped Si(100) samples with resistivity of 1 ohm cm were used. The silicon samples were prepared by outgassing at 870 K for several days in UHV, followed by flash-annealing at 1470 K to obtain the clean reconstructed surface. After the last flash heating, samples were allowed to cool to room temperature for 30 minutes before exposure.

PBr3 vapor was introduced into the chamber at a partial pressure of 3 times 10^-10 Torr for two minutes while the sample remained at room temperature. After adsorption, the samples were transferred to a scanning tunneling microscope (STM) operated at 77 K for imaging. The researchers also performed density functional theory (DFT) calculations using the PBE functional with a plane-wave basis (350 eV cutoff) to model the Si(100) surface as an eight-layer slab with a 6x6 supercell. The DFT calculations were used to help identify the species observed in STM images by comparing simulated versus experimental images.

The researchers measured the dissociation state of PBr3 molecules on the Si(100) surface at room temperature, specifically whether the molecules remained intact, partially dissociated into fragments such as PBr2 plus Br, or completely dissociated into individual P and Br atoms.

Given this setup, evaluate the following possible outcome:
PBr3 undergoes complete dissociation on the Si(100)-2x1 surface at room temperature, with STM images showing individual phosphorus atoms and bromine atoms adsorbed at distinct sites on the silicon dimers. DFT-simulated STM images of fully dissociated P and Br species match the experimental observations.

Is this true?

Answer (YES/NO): YES